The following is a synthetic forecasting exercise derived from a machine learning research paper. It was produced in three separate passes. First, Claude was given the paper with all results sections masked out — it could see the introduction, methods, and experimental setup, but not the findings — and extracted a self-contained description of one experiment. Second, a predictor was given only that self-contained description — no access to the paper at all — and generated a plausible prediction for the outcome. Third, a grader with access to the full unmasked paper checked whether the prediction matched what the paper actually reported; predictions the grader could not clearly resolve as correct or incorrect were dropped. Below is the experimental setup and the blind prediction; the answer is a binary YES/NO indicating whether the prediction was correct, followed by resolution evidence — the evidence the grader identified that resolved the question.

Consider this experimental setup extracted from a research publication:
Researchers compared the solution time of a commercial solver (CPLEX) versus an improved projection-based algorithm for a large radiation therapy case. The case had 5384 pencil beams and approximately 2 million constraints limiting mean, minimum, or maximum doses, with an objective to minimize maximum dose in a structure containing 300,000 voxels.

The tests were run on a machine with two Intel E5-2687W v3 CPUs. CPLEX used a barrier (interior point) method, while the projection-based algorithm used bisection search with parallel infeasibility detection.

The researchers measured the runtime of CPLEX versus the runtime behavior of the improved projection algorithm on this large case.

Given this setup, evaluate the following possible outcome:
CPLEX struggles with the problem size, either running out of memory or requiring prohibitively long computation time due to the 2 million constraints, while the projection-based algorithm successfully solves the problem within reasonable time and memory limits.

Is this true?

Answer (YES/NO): NO